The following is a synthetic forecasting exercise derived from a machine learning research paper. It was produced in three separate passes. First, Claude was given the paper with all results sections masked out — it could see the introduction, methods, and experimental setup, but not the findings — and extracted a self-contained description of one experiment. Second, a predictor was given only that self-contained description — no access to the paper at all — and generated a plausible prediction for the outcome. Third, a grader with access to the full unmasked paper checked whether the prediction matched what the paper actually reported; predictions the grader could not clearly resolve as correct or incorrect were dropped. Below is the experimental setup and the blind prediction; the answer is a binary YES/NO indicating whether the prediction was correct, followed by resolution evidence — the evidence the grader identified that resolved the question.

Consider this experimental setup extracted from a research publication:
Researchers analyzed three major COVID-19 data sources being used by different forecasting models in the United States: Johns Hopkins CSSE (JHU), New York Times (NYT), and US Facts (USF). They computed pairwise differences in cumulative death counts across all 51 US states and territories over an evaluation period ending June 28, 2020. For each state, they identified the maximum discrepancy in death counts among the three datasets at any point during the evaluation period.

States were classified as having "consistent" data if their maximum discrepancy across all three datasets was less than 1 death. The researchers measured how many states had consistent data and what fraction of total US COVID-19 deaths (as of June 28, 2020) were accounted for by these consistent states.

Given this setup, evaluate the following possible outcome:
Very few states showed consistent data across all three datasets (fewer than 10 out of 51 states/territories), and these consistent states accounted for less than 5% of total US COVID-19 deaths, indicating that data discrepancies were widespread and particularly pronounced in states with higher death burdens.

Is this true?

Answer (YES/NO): NO